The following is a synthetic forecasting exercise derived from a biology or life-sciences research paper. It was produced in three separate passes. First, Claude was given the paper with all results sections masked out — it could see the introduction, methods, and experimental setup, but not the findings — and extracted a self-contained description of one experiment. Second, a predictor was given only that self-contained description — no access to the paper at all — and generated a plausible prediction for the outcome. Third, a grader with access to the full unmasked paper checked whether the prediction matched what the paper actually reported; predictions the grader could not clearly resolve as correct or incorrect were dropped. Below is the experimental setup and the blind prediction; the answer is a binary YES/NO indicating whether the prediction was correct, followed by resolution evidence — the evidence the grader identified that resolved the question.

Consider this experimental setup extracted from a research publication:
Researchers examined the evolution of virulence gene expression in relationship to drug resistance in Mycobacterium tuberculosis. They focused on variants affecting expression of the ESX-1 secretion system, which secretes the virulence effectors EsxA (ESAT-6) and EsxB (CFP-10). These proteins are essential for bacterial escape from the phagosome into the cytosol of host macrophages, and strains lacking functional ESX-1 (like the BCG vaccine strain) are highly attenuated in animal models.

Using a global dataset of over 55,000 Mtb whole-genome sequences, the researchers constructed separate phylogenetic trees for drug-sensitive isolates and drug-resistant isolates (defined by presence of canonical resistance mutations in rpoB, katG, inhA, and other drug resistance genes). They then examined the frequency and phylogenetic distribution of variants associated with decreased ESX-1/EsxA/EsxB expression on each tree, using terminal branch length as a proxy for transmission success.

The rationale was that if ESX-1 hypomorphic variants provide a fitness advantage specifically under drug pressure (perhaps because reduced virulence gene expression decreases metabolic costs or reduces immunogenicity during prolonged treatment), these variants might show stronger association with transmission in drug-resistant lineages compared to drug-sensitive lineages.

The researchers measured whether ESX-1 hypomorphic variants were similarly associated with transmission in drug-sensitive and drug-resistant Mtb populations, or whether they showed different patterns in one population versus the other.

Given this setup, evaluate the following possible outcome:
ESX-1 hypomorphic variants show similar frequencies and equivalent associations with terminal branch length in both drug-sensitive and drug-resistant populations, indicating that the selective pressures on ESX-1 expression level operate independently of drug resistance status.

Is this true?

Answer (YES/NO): NO